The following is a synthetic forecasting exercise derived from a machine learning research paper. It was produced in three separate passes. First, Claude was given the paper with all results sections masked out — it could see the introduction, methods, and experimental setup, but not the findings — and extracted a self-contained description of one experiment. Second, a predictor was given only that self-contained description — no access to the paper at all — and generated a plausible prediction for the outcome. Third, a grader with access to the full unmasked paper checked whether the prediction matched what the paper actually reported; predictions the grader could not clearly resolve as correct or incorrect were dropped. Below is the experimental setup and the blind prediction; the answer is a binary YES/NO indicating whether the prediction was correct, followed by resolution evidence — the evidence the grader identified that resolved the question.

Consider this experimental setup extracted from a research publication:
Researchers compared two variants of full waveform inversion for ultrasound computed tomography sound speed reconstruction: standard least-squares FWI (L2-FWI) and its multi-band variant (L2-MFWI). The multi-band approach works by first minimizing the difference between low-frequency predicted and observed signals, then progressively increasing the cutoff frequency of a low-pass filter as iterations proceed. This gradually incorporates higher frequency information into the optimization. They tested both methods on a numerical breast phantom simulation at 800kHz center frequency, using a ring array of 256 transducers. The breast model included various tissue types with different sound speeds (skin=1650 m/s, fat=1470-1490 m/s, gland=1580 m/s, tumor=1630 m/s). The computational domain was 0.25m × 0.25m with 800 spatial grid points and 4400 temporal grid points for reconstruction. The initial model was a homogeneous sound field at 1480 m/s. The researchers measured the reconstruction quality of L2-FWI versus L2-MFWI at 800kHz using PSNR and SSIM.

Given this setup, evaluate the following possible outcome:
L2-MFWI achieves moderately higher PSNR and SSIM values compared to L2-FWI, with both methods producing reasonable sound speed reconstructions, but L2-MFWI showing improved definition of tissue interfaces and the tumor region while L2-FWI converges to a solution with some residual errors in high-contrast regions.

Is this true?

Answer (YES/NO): NO